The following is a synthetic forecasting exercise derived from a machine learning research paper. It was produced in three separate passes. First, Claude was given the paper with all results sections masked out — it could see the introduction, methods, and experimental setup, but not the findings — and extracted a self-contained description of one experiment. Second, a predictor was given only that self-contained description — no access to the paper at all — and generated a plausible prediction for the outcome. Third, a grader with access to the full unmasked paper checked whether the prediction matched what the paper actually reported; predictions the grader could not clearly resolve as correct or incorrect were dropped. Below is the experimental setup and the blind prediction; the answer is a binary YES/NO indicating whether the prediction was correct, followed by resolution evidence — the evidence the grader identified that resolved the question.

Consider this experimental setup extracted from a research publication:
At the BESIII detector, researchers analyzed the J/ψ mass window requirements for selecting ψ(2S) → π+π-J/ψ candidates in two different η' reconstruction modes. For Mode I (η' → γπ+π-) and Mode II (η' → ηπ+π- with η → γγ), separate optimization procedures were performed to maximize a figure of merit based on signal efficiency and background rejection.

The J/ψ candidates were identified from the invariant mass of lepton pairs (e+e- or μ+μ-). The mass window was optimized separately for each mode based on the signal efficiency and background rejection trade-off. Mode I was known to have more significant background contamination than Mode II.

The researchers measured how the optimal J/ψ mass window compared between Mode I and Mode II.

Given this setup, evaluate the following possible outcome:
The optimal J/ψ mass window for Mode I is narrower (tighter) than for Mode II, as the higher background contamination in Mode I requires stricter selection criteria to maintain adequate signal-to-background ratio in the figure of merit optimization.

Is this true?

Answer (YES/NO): YES